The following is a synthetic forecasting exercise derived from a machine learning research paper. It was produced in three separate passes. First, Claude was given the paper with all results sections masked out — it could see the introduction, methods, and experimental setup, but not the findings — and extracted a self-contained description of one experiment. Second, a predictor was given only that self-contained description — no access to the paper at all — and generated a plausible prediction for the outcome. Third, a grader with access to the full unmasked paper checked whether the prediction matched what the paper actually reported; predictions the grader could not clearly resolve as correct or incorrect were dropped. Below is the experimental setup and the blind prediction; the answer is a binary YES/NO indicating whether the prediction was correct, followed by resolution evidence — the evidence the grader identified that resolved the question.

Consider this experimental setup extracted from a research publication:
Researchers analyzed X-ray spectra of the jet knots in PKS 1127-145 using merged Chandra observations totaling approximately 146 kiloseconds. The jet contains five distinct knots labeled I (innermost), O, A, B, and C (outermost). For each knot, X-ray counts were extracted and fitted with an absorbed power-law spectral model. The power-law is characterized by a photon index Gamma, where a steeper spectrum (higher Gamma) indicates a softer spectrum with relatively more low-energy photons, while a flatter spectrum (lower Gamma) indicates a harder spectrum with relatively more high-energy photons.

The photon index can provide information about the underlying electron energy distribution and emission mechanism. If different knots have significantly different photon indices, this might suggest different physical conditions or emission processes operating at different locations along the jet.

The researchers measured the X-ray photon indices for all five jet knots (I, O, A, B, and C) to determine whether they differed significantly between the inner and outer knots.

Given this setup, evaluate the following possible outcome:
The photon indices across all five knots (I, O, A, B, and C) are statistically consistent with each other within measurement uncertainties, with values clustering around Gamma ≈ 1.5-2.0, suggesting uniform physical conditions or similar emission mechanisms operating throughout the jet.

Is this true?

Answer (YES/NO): YES